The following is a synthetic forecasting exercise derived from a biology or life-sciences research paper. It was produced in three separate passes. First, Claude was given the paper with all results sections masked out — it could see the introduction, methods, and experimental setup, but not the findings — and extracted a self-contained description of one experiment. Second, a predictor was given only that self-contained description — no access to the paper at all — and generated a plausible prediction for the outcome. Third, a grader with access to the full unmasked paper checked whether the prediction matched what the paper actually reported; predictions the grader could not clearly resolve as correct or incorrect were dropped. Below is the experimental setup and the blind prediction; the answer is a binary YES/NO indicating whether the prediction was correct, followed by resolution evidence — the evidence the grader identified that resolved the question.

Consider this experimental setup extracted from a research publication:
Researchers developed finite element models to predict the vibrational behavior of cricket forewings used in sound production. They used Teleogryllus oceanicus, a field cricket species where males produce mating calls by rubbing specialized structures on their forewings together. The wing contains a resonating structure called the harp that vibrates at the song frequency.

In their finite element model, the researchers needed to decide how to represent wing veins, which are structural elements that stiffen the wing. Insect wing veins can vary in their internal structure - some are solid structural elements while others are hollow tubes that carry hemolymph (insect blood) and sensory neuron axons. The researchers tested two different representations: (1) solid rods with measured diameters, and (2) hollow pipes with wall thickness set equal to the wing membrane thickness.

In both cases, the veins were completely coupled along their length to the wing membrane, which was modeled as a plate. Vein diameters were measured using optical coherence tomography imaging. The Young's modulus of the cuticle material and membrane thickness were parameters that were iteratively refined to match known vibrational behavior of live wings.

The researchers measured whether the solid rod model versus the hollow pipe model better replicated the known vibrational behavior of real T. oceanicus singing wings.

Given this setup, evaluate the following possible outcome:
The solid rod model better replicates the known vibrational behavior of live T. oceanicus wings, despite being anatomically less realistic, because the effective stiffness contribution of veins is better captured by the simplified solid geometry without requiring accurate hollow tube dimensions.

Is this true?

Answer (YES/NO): NO